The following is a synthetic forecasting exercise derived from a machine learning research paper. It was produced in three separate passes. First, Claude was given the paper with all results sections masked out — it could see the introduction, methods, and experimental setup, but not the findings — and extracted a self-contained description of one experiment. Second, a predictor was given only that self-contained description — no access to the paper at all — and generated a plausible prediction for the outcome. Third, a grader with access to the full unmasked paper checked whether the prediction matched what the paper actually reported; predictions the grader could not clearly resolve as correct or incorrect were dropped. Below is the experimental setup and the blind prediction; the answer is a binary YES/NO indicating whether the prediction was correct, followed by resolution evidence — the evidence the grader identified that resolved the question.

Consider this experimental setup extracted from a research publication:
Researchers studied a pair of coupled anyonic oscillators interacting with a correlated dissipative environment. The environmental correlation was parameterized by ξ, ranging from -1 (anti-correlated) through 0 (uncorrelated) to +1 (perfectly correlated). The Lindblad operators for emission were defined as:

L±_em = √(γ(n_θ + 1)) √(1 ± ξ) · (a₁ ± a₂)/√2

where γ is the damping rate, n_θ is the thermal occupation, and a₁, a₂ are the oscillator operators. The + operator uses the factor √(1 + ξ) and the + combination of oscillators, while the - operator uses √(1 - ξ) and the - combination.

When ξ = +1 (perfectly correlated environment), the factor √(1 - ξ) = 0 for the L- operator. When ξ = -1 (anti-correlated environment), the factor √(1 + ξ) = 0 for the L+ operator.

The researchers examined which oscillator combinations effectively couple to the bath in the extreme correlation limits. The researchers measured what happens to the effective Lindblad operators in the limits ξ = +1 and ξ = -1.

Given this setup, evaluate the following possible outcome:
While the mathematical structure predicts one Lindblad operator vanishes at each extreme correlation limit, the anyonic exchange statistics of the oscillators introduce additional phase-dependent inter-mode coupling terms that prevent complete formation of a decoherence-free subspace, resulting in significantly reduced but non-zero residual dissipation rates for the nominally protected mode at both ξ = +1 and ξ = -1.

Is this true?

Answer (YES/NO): YES